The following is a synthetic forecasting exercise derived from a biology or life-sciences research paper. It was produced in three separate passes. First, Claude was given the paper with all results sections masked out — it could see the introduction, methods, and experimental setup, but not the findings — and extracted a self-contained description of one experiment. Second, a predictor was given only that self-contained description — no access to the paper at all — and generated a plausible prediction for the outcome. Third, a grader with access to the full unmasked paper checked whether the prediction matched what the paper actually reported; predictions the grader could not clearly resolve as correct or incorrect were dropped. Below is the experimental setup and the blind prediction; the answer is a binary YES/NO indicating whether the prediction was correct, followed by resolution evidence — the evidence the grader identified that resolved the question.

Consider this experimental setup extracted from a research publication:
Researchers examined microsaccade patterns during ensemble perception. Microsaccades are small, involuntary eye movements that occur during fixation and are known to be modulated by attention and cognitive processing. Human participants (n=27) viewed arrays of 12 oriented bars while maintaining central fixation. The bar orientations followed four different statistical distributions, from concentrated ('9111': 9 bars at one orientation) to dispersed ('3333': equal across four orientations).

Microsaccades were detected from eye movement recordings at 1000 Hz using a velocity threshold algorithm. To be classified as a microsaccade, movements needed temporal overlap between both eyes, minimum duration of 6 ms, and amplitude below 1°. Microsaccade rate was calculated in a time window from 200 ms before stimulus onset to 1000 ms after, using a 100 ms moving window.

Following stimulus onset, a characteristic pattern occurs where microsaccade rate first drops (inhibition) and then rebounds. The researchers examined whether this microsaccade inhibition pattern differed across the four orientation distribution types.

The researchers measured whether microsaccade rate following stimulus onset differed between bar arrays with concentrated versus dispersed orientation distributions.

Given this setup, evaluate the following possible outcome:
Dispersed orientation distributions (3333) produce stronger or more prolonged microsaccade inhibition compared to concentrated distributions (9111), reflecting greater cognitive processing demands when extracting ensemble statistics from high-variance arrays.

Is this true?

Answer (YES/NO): NO